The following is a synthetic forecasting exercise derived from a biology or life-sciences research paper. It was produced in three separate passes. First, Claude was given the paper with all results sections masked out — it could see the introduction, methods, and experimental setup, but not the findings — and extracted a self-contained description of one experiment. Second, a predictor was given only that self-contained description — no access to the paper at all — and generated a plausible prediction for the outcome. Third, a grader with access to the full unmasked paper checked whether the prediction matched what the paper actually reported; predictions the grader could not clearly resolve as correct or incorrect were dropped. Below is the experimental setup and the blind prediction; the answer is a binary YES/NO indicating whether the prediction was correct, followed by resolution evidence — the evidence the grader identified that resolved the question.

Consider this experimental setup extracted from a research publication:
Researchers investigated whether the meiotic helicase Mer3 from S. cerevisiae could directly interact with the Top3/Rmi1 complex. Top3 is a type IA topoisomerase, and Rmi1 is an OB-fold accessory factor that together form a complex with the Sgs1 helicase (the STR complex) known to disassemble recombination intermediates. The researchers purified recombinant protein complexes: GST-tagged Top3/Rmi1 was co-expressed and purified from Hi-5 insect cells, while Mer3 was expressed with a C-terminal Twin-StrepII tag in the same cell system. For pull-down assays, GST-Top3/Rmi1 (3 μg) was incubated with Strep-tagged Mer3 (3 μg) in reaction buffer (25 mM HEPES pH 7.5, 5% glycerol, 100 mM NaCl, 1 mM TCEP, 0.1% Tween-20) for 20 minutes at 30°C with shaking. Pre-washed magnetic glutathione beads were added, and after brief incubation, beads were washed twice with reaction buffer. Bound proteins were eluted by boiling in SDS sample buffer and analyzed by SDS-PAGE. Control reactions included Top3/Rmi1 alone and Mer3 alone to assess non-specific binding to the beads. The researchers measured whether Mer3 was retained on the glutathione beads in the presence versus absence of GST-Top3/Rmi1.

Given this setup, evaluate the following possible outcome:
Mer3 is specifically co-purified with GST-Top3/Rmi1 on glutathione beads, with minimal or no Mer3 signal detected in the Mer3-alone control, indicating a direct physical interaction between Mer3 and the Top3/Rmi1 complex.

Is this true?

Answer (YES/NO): YES